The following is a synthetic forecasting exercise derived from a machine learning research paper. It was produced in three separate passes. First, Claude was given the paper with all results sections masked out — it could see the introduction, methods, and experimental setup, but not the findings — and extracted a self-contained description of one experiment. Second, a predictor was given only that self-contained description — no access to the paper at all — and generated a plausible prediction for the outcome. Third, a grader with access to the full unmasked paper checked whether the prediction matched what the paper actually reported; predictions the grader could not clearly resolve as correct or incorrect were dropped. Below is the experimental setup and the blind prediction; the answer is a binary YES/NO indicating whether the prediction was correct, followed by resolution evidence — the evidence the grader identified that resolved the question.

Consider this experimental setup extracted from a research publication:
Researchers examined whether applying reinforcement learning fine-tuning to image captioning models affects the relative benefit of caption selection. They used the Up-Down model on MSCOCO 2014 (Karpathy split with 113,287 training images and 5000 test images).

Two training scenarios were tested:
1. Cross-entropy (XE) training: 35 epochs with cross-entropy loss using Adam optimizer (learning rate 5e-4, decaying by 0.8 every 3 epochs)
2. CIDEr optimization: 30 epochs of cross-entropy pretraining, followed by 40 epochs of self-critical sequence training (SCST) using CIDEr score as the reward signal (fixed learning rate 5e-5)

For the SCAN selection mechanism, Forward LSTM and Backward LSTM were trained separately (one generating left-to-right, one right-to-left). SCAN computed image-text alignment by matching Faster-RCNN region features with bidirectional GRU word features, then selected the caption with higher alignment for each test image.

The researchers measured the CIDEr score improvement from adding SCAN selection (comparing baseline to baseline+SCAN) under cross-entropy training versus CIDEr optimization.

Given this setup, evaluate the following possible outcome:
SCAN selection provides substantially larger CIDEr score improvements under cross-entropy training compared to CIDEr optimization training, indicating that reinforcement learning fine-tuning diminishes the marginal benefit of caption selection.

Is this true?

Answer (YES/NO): NO